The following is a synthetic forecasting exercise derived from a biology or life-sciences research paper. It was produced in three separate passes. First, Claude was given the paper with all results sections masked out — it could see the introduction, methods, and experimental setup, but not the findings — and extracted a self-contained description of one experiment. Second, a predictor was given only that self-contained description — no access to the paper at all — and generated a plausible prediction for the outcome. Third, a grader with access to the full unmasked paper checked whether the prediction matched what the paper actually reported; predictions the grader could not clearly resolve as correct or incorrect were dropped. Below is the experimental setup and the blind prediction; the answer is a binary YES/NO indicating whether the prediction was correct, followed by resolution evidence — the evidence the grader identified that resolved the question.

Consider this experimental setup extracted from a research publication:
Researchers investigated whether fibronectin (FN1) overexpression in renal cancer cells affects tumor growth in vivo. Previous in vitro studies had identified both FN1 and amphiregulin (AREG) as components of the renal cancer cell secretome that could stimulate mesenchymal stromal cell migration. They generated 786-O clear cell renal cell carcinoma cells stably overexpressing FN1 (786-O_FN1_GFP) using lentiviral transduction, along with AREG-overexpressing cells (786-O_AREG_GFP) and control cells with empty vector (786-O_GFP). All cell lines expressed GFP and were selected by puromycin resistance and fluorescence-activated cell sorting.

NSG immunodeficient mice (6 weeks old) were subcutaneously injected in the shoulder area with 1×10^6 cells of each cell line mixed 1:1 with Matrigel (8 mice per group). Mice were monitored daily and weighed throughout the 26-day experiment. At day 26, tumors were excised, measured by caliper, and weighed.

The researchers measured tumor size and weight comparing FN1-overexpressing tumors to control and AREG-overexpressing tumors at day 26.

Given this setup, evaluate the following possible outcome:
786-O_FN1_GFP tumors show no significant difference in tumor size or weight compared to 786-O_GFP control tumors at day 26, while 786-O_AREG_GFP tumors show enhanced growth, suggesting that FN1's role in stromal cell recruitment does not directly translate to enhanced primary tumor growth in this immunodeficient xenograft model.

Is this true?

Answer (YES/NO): YES